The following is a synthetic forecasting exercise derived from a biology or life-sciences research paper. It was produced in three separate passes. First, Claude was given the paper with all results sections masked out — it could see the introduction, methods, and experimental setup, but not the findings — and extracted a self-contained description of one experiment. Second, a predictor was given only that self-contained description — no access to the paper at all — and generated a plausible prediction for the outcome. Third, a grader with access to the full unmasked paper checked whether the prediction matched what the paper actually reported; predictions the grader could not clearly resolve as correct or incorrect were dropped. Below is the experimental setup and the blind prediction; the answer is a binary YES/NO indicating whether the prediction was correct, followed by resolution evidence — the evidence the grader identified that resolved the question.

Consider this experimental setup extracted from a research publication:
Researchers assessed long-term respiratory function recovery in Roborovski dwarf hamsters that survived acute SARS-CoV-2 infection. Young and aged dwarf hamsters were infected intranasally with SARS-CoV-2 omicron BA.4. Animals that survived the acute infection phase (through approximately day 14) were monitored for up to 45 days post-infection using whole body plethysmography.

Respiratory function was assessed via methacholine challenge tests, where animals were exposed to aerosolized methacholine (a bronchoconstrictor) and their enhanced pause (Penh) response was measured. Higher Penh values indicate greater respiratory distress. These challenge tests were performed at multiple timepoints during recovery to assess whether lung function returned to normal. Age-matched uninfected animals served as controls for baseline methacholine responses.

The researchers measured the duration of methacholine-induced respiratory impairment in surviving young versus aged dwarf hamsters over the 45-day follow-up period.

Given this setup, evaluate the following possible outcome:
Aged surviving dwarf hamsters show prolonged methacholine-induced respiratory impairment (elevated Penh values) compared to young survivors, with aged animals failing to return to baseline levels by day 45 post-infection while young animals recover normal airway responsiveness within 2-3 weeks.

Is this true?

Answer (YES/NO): YES